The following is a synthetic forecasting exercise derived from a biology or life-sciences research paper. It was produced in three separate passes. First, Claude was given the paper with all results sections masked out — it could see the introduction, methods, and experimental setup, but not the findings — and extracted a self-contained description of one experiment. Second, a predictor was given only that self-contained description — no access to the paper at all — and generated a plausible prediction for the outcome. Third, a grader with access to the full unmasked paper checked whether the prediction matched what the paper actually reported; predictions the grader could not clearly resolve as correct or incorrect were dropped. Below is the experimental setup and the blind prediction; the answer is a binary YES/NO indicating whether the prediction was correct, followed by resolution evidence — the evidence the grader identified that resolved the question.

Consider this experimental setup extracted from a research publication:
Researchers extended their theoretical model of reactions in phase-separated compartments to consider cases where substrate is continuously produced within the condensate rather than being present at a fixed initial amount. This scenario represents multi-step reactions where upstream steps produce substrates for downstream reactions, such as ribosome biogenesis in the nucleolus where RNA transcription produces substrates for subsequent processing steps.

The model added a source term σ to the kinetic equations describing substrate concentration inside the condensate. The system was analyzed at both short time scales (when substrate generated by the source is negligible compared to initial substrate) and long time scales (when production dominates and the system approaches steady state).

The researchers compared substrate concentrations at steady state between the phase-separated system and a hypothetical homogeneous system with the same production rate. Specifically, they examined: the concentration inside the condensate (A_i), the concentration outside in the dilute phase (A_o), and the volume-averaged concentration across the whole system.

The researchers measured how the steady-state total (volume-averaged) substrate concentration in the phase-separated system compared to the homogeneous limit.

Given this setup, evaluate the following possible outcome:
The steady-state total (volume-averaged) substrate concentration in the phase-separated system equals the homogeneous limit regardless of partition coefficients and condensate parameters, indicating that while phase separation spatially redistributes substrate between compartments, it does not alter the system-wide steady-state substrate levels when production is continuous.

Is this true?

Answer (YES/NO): NO